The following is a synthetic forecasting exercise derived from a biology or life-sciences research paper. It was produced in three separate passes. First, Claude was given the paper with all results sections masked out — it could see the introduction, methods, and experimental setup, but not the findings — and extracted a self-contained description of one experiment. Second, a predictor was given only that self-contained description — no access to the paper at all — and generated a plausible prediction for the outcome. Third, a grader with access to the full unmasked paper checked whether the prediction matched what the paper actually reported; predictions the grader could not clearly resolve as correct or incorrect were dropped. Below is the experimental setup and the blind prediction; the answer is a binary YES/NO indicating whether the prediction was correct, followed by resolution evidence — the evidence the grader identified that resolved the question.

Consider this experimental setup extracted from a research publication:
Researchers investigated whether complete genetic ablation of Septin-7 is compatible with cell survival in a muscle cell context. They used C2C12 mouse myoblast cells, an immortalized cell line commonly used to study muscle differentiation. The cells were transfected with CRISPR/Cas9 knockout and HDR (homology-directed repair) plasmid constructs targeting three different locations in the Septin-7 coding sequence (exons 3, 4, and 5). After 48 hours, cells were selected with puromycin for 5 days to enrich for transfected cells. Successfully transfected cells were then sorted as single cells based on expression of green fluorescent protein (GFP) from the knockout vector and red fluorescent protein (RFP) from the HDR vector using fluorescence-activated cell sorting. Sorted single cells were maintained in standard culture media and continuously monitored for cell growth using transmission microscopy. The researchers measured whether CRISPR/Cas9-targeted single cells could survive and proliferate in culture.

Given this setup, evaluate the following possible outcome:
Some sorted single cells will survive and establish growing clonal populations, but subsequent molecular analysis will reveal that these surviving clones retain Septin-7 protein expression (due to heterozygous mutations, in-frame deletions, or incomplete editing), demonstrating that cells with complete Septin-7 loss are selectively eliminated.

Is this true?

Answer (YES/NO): NO